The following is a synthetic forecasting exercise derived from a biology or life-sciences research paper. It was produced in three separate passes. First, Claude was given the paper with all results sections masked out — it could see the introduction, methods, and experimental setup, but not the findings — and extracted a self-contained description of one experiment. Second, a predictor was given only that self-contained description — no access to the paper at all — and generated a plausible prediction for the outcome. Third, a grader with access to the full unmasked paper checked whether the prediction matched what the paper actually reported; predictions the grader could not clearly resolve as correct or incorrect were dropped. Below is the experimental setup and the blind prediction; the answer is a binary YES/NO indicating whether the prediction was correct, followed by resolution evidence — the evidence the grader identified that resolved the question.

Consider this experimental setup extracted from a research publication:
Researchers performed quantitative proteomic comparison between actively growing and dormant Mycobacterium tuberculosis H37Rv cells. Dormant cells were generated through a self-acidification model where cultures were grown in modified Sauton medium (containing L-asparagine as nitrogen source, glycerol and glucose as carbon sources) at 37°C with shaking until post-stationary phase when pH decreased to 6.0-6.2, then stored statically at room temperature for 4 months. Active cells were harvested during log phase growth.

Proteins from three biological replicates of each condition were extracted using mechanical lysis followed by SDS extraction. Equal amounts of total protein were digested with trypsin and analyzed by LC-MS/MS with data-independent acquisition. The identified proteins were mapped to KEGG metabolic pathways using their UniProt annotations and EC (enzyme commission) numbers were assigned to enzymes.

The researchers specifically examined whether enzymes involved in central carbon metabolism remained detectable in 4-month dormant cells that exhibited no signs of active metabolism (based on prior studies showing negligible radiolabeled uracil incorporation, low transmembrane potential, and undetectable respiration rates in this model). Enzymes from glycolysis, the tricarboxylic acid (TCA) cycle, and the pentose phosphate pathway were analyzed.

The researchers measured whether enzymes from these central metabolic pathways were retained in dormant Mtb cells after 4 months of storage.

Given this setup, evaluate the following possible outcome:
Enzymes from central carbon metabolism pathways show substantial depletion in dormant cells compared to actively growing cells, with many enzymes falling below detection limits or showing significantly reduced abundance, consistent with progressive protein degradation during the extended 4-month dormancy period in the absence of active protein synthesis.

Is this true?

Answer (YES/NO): NO